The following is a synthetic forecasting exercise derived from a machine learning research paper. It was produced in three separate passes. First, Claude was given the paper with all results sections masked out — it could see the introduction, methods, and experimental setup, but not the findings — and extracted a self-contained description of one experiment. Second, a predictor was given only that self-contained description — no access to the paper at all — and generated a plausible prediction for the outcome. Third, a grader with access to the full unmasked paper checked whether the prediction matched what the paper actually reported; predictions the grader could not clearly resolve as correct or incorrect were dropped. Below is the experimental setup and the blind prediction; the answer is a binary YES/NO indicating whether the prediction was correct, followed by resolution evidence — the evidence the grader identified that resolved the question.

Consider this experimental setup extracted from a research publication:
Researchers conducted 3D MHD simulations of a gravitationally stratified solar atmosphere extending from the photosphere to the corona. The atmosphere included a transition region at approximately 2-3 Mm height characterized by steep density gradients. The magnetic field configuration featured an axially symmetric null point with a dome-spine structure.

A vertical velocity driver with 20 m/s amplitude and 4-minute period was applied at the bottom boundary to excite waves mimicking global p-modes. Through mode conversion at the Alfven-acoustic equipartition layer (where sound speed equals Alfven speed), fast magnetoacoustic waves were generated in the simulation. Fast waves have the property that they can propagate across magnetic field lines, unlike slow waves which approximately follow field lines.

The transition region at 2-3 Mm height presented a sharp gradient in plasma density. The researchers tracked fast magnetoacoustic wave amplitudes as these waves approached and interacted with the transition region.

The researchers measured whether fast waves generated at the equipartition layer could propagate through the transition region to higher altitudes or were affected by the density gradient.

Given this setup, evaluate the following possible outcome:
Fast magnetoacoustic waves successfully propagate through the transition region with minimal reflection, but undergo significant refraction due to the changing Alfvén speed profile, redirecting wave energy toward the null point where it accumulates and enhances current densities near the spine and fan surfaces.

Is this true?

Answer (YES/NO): NO